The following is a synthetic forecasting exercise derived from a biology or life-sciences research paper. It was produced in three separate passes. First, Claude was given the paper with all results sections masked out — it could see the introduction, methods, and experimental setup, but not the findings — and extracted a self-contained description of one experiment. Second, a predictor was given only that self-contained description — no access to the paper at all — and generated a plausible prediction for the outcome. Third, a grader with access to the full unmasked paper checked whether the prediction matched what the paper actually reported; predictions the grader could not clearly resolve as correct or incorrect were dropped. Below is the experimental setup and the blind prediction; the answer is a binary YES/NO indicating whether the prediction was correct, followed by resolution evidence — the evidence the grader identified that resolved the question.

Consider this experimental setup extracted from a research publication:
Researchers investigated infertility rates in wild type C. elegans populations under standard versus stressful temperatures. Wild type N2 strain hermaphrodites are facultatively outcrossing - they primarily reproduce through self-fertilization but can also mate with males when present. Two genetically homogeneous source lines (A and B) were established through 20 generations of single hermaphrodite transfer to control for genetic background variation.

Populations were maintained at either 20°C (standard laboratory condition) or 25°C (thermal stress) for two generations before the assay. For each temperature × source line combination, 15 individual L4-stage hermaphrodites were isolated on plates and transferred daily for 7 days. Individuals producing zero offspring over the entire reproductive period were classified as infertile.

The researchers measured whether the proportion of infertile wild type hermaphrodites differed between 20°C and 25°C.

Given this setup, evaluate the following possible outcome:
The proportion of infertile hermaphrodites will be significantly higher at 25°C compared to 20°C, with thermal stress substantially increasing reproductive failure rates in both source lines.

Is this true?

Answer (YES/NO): NO